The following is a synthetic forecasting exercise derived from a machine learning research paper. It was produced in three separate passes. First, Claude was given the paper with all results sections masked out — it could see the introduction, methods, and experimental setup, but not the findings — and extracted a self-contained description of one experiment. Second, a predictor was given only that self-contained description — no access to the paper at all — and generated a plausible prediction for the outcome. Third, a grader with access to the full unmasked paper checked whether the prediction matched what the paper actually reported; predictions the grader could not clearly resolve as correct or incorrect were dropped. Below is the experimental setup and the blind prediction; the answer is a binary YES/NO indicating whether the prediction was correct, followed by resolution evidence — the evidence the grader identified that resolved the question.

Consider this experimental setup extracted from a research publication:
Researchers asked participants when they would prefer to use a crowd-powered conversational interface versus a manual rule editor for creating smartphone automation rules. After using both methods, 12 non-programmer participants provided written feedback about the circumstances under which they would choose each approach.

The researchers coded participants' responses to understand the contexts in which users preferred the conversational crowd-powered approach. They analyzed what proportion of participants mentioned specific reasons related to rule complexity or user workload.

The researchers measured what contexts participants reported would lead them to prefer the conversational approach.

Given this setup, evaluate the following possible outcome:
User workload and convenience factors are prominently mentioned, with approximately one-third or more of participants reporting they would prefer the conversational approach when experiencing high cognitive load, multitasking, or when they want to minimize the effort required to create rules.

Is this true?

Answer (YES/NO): NO